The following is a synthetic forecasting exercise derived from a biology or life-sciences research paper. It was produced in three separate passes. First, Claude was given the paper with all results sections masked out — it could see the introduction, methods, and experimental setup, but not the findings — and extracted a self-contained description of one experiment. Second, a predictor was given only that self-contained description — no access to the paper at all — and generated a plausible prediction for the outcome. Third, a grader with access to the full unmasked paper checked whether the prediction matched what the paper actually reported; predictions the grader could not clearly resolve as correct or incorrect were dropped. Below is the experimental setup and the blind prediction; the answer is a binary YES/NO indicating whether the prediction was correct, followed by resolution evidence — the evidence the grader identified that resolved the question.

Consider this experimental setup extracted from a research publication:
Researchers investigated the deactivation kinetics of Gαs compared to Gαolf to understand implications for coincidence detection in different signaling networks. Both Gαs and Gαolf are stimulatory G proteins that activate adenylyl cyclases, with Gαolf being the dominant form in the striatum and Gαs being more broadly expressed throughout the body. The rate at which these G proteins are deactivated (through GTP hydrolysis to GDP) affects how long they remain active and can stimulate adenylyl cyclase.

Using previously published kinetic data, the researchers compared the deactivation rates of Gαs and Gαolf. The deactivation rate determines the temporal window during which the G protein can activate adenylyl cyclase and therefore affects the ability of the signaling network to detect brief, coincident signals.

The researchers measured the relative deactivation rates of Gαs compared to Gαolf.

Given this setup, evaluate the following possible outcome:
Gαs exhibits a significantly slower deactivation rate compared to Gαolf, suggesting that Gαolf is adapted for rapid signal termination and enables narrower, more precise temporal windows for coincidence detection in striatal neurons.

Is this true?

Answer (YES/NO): YES